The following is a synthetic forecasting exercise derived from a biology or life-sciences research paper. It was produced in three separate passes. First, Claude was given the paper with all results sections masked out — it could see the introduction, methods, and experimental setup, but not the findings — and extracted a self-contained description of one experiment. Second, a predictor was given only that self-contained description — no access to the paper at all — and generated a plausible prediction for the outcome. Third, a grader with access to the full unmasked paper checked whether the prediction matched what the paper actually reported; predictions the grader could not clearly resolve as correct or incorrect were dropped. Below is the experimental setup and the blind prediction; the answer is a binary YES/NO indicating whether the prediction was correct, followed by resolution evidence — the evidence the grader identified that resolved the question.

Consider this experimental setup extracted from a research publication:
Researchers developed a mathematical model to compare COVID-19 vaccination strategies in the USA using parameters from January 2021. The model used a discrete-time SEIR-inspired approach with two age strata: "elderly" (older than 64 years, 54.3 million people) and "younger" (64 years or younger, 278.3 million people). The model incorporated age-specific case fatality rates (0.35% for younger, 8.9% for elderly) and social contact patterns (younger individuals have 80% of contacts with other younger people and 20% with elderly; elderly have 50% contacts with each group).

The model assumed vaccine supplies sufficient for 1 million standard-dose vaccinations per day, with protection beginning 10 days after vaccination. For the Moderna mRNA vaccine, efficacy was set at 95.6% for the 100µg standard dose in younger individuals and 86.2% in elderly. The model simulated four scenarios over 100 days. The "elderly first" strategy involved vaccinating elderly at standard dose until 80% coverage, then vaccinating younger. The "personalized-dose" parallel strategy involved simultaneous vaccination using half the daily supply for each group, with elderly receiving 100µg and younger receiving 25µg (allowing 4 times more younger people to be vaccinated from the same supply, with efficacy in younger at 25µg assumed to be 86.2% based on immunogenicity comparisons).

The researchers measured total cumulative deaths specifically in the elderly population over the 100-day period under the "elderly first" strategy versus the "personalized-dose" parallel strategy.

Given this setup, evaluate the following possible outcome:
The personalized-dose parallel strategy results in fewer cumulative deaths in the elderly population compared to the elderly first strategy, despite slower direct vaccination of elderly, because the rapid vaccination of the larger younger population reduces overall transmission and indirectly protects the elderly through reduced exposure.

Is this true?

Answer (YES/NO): YES